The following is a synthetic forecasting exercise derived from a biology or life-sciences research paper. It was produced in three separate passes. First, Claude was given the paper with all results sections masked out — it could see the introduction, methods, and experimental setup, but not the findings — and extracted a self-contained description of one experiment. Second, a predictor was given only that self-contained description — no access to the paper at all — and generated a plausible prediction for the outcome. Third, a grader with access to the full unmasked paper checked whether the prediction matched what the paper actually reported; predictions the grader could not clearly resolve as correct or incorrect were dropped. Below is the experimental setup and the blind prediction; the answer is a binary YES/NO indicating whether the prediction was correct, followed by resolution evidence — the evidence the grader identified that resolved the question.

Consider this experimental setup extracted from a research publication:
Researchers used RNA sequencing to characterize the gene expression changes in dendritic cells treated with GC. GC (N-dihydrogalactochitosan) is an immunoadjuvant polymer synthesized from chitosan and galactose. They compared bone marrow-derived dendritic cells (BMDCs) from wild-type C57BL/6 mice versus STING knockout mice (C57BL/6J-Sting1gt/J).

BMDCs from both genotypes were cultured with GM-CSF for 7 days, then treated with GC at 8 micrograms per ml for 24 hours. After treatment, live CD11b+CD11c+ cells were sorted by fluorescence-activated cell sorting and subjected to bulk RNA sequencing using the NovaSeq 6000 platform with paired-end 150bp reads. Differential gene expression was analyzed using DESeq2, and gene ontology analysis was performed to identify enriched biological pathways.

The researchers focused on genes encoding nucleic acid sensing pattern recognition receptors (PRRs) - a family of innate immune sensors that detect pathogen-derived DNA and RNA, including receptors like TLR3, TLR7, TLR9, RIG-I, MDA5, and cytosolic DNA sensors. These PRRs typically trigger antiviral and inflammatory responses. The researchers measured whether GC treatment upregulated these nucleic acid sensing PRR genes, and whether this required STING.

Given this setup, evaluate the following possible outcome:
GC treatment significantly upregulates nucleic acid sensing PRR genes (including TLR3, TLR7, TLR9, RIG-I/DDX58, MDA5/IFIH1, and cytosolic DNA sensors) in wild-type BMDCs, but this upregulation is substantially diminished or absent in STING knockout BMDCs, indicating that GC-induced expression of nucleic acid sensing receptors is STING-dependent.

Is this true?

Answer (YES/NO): YES